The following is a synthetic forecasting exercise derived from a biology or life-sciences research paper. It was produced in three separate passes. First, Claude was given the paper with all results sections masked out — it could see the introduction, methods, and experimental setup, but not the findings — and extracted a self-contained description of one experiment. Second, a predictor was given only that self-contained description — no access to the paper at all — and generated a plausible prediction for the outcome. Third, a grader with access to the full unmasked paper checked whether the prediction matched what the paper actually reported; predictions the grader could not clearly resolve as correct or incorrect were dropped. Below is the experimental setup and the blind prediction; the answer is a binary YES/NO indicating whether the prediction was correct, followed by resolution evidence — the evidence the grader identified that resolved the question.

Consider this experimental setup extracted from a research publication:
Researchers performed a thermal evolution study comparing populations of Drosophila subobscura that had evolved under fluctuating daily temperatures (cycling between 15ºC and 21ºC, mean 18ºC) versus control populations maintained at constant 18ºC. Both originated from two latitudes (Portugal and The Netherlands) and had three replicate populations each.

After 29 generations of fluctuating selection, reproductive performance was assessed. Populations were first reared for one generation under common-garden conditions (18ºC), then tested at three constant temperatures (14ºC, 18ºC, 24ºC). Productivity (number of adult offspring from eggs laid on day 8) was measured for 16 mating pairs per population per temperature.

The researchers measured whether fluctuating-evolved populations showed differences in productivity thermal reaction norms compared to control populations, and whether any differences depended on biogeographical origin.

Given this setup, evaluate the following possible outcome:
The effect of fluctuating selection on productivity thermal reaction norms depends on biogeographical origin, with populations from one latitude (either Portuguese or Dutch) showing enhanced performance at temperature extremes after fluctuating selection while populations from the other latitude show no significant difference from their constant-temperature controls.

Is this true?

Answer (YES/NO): NO